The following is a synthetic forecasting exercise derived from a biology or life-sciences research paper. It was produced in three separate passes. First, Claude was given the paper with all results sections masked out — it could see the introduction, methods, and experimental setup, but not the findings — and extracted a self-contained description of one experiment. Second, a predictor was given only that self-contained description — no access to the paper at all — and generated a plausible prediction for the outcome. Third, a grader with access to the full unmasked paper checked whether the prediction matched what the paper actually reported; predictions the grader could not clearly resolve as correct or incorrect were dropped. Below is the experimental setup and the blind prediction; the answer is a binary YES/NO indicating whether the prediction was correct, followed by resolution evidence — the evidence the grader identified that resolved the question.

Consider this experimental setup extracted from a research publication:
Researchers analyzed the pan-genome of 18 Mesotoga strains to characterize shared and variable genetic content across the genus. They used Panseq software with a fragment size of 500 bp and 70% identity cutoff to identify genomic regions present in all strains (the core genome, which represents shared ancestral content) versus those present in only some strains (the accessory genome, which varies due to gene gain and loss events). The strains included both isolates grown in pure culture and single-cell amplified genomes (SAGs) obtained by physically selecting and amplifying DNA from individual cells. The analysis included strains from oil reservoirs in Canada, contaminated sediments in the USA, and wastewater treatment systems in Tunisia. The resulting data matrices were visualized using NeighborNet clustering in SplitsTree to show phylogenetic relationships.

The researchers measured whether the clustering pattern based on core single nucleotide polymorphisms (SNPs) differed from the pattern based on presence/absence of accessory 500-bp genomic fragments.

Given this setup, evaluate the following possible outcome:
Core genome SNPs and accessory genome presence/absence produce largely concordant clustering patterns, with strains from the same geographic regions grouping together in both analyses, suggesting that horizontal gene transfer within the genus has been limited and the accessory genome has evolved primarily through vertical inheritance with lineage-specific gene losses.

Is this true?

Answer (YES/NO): NO